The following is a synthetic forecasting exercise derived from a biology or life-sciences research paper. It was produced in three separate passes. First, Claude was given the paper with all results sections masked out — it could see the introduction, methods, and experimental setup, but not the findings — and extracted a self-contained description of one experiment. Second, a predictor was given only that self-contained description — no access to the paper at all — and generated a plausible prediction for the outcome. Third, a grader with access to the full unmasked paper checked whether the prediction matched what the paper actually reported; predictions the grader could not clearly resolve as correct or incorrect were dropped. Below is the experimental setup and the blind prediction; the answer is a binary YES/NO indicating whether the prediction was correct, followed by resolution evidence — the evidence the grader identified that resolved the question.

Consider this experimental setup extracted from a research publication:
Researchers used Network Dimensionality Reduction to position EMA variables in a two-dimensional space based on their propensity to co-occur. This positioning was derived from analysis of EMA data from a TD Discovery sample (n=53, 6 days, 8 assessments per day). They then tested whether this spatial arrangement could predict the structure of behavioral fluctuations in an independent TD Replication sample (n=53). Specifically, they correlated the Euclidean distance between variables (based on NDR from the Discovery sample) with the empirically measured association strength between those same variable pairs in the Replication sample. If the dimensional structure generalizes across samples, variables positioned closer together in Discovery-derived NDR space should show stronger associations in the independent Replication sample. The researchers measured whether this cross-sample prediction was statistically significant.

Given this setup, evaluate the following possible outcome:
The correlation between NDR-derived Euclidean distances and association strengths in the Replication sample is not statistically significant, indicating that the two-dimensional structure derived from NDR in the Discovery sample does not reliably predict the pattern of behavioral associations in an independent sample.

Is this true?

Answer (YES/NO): NO